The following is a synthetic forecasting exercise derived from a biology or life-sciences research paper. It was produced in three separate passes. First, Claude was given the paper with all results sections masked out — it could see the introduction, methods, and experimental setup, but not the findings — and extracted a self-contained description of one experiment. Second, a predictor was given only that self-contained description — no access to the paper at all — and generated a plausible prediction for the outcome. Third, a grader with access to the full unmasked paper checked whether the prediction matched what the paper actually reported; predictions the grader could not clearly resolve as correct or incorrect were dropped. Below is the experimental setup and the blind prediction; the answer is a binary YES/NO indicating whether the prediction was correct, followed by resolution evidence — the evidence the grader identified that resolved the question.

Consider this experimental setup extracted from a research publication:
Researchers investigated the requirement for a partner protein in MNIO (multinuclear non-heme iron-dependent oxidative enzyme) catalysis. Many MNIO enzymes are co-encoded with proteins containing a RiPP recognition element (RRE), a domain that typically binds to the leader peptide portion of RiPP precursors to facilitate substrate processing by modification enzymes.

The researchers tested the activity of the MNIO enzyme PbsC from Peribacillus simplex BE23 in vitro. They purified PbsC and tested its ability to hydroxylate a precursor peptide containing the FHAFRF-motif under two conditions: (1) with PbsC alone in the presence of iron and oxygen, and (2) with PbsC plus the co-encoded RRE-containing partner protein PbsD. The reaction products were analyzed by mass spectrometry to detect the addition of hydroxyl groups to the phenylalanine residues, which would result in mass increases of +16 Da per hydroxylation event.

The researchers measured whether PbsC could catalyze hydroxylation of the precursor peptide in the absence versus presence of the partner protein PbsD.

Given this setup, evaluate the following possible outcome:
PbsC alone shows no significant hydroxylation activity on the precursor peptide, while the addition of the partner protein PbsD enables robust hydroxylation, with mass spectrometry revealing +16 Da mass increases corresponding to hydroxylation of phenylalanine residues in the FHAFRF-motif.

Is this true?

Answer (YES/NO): YES